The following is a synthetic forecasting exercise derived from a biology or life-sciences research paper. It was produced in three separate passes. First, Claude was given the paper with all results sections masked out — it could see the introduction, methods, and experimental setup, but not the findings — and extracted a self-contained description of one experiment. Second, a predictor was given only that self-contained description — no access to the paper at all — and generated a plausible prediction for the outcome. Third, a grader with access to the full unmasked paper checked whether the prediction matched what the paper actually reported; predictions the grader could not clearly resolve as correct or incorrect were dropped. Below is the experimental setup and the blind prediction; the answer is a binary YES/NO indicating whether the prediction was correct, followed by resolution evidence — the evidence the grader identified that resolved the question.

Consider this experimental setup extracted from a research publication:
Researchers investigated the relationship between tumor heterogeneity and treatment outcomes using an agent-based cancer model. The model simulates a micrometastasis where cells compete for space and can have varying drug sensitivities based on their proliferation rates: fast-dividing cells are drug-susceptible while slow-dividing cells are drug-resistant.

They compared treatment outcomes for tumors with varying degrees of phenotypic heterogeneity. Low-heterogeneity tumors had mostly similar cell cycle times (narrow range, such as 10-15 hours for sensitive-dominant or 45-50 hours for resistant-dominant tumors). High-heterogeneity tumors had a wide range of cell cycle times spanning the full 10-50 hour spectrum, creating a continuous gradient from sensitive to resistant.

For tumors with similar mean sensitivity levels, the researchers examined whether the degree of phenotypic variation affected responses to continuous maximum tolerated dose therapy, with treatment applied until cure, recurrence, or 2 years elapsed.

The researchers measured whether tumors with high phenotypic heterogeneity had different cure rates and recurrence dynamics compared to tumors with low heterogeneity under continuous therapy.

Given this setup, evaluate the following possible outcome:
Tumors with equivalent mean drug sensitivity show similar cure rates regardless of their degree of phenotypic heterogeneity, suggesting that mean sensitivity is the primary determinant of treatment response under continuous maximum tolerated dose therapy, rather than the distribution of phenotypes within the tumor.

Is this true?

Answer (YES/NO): NO